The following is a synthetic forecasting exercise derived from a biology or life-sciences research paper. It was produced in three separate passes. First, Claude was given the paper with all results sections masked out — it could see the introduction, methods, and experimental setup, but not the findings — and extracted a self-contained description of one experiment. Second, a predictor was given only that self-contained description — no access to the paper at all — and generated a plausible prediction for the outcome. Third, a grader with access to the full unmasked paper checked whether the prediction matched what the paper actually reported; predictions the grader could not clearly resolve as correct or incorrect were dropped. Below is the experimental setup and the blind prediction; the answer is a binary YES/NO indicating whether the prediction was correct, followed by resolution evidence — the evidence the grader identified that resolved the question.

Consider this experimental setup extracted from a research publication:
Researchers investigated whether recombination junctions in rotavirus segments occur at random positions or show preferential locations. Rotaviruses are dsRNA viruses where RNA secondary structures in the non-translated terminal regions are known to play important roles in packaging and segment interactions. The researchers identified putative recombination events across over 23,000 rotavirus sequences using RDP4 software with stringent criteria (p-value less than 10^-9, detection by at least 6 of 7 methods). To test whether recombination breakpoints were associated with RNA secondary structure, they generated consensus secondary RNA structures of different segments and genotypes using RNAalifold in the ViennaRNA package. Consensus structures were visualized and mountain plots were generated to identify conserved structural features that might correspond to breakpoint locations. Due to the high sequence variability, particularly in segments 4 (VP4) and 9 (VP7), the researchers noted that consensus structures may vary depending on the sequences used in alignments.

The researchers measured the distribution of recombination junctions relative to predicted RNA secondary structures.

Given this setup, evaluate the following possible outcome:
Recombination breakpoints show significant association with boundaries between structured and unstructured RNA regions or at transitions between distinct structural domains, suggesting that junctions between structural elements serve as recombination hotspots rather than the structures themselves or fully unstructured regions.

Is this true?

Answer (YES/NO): NO